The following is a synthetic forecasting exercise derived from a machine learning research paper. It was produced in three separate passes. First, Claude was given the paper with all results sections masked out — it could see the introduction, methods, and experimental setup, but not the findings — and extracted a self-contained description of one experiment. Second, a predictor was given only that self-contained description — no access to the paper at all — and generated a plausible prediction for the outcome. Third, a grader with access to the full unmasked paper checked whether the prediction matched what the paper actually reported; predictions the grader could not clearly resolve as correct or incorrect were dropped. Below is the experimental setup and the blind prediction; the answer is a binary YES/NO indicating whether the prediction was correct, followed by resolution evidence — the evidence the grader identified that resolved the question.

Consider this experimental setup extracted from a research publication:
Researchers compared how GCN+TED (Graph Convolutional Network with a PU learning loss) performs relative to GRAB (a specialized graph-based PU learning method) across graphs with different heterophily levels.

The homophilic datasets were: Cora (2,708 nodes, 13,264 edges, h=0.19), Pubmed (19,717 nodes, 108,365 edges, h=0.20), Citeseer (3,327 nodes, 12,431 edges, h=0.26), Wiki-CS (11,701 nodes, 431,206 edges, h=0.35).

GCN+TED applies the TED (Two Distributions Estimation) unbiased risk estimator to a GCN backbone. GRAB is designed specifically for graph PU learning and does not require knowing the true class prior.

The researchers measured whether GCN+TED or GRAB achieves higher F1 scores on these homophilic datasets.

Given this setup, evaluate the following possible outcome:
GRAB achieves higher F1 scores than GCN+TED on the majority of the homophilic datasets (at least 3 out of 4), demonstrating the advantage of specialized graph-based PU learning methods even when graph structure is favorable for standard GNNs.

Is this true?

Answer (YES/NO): NO